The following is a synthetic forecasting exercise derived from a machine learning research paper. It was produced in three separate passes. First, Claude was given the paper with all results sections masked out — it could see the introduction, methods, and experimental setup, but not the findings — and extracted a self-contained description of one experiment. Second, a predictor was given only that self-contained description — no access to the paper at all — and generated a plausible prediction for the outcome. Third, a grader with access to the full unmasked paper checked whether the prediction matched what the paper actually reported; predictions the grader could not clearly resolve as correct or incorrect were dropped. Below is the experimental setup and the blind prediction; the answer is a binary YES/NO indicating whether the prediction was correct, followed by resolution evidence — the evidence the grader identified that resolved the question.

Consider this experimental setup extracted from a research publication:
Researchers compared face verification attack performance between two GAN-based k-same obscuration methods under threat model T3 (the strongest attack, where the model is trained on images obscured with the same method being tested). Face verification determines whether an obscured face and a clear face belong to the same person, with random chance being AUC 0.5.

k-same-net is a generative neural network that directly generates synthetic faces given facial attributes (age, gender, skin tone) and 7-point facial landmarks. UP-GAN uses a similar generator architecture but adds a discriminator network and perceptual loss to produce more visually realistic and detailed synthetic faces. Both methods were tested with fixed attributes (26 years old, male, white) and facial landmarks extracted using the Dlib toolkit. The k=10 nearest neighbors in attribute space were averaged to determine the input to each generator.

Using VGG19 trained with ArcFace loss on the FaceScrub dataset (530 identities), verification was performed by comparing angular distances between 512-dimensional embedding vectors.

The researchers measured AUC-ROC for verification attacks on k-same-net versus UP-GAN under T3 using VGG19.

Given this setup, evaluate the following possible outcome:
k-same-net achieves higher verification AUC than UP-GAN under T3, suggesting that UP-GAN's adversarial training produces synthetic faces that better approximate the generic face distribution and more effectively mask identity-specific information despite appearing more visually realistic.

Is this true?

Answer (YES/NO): NO